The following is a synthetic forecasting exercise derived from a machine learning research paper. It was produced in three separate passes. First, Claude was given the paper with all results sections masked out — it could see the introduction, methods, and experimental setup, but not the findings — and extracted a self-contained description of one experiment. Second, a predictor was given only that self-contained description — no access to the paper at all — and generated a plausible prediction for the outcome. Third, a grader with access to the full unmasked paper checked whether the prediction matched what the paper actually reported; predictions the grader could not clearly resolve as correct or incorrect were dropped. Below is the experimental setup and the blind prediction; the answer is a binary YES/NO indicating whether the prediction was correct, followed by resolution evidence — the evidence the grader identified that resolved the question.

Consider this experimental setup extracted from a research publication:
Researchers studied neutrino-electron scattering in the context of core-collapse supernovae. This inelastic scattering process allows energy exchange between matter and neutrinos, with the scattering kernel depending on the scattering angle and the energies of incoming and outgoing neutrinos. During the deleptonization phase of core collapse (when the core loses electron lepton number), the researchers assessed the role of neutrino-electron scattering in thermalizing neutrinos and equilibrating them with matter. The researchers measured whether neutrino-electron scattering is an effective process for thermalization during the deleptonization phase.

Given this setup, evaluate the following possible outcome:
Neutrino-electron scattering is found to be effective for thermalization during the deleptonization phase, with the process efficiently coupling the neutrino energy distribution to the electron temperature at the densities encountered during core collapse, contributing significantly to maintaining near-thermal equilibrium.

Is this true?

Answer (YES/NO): YES